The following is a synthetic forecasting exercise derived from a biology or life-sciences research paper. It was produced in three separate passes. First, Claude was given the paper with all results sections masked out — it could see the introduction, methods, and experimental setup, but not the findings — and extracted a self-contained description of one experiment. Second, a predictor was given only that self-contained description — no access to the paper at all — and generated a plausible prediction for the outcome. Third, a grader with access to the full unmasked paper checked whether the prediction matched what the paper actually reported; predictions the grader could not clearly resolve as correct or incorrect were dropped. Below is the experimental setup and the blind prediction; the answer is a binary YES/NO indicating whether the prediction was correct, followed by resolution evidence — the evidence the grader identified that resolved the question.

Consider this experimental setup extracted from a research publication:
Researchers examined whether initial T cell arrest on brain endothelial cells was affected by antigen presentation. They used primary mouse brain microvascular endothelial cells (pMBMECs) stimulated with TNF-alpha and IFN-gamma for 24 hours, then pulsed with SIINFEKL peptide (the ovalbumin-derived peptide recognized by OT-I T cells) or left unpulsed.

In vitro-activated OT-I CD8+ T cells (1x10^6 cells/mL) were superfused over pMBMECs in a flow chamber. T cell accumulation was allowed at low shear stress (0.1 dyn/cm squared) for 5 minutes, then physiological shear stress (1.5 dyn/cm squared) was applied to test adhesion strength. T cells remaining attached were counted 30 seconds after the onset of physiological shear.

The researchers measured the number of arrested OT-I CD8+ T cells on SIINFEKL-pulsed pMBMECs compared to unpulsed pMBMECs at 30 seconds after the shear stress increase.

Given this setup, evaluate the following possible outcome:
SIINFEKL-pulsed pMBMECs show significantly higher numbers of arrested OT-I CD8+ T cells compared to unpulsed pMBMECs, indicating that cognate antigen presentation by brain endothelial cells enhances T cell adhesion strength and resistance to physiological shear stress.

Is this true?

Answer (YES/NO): NO